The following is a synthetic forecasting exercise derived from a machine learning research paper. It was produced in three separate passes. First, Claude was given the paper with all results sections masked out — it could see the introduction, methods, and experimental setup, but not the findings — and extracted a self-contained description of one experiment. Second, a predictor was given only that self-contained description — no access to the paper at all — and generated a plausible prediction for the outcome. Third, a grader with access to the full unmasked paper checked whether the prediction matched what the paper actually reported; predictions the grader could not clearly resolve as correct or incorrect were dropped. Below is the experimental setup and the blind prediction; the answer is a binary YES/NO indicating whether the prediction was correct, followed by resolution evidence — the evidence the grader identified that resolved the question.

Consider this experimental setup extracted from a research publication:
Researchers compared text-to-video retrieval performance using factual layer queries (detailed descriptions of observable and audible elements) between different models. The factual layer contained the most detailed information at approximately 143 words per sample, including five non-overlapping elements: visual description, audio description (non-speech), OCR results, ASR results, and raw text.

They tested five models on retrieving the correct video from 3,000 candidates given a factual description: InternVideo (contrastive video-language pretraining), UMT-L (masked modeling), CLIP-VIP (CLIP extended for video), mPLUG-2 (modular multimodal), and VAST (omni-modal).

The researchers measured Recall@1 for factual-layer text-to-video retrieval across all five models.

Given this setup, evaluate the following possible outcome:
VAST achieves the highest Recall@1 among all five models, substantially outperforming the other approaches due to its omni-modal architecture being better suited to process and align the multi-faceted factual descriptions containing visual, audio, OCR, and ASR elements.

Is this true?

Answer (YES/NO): NO